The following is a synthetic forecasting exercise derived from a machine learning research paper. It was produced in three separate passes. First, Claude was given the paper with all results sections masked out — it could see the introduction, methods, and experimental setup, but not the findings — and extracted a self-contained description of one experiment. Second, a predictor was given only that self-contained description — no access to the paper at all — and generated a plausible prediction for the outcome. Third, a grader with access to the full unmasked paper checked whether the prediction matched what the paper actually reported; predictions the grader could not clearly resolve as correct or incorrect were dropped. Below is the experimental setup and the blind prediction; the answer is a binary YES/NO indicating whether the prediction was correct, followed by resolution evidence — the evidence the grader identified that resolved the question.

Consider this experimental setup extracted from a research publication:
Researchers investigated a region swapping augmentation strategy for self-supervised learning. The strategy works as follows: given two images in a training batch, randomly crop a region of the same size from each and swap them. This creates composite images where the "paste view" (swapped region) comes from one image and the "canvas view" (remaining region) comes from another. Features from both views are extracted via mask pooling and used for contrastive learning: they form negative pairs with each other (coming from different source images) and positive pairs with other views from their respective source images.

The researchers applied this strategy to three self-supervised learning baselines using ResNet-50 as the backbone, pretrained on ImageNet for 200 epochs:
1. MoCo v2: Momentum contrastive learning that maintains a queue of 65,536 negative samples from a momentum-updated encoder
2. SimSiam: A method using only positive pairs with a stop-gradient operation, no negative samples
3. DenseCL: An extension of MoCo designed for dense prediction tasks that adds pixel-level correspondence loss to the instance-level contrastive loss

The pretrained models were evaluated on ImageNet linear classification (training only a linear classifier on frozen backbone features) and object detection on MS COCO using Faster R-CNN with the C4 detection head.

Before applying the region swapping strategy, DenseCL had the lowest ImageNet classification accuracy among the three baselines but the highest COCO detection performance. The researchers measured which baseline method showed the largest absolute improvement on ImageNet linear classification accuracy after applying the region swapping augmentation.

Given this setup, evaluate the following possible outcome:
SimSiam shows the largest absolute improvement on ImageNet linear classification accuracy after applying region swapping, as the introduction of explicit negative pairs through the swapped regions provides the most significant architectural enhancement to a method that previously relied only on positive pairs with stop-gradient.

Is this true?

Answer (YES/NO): NO